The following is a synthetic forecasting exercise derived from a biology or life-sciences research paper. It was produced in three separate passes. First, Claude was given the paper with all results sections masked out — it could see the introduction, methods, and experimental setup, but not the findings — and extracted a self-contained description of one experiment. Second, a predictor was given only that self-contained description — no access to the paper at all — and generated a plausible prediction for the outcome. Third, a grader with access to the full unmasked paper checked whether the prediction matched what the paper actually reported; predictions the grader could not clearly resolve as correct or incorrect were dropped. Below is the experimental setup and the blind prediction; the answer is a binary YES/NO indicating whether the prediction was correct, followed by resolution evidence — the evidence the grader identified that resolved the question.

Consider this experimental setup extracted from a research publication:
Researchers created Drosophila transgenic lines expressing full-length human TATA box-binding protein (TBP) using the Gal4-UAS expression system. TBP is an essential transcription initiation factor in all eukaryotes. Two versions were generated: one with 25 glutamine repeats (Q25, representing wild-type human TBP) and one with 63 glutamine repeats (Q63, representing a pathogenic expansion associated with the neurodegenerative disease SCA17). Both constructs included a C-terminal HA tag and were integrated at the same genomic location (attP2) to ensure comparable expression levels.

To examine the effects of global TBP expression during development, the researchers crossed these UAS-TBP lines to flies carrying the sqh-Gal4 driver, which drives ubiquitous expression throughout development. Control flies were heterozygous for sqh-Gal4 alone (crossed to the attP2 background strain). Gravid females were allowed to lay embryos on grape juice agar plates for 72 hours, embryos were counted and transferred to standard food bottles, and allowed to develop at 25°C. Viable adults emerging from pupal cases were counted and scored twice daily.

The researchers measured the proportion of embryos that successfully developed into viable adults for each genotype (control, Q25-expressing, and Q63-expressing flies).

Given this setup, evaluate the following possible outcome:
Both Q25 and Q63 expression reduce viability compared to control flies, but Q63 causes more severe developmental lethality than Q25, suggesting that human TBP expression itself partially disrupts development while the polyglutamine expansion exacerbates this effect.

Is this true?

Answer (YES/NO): NO